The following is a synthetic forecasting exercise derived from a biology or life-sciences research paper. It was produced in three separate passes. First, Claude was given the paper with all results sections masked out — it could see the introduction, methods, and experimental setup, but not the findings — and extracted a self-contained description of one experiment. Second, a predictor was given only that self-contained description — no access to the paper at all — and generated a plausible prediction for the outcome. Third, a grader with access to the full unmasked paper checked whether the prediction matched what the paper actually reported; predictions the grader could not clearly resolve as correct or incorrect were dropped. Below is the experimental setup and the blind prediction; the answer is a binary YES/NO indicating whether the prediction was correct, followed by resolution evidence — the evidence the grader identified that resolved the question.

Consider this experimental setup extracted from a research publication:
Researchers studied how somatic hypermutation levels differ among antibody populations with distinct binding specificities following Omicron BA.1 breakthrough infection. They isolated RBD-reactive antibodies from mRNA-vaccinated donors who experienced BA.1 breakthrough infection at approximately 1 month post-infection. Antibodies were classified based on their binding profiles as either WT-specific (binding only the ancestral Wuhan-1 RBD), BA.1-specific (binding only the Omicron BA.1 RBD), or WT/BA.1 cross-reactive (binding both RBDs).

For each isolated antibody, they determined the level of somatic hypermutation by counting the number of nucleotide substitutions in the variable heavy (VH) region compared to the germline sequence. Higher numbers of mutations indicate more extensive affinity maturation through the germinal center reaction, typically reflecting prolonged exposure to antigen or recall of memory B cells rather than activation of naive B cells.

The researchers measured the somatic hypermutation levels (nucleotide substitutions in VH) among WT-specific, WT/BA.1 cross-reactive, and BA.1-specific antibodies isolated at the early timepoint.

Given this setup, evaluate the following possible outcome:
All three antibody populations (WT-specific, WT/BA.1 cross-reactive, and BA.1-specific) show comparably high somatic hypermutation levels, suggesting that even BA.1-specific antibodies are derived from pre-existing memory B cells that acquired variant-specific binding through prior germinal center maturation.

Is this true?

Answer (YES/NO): NO